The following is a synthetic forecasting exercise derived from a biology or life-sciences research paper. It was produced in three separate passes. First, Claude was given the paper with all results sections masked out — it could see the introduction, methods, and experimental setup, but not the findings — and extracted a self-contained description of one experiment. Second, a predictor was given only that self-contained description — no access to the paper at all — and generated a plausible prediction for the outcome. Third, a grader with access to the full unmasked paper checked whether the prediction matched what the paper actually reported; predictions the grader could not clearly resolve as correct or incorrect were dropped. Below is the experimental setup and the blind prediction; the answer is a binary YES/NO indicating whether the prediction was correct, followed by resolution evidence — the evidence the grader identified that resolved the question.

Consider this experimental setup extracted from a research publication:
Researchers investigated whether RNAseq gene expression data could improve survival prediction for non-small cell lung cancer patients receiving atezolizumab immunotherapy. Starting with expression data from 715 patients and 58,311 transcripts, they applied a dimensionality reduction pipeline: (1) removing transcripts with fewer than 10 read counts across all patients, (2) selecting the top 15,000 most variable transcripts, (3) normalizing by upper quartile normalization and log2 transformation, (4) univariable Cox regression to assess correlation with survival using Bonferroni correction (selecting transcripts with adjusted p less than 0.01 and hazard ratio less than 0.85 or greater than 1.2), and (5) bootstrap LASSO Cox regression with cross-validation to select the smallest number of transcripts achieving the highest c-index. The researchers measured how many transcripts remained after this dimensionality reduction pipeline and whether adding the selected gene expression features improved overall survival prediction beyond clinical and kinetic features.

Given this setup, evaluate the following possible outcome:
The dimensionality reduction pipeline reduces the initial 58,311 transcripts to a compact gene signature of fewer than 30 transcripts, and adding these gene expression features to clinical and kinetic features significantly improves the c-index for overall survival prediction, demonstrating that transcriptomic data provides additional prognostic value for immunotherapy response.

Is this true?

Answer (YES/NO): NO